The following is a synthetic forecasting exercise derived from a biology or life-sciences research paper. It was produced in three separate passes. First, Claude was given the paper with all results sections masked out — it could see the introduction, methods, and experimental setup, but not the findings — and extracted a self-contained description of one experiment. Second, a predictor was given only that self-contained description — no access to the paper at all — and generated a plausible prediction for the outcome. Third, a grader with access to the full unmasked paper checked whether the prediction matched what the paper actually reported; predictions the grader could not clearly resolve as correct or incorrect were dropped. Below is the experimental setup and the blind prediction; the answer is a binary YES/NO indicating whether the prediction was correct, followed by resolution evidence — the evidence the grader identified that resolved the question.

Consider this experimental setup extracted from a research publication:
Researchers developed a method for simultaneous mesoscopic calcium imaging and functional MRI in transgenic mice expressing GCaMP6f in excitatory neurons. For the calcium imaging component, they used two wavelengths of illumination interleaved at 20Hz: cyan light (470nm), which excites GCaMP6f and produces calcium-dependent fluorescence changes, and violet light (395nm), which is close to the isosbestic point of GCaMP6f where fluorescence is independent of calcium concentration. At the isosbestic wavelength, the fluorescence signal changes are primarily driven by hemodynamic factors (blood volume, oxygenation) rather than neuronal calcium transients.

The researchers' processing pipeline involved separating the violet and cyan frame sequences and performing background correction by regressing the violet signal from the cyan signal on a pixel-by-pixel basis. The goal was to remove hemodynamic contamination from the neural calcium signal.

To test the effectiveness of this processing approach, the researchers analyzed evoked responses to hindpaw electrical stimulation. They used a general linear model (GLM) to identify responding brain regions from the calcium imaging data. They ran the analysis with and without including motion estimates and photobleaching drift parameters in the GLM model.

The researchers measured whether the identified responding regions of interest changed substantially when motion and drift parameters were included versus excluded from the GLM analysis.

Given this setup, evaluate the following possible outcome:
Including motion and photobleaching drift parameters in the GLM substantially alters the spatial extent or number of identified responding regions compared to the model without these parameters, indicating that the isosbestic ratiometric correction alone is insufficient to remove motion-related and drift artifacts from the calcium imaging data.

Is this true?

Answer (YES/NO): NO